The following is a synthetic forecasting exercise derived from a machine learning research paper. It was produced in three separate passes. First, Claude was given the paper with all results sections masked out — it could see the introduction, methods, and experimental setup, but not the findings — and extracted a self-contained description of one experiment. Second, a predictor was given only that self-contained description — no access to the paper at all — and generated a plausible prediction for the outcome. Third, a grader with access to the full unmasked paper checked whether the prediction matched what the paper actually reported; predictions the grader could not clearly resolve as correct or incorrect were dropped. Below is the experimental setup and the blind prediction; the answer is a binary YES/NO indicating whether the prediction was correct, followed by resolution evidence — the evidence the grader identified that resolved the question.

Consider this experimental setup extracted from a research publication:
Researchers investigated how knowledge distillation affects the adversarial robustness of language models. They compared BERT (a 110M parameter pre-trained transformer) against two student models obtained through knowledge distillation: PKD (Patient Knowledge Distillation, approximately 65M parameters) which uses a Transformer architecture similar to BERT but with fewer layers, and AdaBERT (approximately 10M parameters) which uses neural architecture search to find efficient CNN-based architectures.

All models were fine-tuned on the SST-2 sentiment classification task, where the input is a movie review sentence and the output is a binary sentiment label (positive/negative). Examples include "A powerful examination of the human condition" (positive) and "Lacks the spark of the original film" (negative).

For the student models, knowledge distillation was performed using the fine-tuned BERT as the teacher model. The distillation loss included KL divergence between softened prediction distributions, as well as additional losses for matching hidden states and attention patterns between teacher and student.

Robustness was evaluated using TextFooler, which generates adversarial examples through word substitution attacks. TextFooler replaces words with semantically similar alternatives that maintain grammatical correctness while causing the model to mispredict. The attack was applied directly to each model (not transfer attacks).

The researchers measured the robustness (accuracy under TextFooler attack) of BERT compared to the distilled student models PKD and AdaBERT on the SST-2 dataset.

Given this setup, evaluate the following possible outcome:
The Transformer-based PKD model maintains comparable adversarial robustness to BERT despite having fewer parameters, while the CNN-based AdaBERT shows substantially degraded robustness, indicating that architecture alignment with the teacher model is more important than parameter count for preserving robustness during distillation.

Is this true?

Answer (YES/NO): NO